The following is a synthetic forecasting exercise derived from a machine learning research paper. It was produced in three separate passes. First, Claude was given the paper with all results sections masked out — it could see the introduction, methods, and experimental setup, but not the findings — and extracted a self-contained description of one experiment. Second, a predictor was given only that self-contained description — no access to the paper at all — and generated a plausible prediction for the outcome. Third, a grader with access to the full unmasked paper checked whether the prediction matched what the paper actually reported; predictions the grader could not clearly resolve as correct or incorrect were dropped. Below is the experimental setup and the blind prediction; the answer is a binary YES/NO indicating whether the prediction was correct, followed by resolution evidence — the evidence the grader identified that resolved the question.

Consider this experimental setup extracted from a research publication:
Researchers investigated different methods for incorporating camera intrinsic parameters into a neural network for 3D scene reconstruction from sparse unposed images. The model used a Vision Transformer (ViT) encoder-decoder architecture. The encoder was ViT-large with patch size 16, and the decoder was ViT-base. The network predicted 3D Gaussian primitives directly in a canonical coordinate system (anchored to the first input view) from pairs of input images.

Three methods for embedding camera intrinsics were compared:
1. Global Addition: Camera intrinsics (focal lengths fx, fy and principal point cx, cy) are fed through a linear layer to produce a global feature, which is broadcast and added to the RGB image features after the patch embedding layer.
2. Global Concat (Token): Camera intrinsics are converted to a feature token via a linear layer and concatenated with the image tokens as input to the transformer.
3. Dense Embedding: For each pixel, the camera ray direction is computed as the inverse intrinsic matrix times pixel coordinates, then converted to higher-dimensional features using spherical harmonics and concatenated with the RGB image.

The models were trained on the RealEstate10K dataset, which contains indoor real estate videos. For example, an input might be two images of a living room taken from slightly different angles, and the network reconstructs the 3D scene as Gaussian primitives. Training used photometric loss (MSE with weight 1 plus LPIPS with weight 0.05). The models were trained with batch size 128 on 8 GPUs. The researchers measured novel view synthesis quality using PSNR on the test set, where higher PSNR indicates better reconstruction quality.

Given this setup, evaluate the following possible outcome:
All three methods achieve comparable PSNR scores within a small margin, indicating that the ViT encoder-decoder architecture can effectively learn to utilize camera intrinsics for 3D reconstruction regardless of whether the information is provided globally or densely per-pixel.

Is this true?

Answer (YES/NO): YES